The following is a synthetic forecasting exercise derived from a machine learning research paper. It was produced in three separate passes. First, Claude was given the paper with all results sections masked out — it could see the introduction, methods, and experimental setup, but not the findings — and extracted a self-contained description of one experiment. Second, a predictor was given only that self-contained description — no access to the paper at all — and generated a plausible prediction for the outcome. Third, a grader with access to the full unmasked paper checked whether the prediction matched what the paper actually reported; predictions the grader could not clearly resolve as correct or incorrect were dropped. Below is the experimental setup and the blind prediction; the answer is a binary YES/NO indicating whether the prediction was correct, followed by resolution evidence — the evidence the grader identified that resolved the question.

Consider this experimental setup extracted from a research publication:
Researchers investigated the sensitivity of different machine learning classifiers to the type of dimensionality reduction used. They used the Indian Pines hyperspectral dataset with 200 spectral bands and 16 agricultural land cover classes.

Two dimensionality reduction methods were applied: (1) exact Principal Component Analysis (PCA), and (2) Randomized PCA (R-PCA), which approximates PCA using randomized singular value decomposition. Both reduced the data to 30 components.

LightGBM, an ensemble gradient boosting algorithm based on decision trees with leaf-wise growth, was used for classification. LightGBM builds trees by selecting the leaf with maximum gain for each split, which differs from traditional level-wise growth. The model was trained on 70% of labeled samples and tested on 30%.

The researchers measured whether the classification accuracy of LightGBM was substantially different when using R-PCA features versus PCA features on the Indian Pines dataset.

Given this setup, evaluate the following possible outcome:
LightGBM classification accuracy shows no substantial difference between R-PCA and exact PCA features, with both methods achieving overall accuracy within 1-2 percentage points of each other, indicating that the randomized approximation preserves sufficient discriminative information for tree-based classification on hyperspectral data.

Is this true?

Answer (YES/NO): YES